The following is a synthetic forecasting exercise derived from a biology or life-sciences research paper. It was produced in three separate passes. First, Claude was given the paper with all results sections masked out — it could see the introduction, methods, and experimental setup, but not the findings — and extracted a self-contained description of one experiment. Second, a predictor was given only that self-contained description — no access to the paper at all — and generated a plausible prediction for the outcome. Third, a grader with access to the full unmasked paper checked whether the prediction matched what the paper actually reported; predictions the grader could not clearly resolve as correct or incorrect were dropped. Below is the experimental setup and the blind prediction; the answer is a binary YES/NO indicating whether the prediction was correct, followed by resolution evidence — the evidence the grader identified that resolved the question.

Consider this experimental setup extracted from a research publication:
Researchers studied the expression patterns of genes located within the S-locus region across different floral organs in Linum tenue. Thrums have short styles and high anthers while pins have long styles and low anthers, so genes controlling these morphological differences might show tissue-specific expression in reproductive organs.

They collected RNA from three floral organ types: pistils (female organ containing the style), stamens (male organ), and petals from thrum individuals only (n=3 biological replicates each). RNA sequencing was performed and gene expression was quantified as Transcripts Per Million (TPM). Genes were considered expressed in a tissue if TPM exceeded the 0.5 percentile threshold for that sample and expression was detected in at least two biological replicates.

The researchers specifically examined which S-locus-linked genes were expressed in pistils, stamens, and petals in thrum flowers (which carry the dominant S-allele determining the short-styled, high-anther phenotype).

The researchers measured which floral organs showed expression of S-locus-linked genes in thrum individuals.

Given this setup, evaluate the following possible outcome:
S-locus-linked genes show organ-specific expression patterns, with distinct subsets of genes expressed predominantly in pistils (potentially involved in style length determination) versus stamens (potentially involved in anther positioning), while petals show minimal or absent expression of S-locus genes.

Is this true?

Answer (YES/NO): NO